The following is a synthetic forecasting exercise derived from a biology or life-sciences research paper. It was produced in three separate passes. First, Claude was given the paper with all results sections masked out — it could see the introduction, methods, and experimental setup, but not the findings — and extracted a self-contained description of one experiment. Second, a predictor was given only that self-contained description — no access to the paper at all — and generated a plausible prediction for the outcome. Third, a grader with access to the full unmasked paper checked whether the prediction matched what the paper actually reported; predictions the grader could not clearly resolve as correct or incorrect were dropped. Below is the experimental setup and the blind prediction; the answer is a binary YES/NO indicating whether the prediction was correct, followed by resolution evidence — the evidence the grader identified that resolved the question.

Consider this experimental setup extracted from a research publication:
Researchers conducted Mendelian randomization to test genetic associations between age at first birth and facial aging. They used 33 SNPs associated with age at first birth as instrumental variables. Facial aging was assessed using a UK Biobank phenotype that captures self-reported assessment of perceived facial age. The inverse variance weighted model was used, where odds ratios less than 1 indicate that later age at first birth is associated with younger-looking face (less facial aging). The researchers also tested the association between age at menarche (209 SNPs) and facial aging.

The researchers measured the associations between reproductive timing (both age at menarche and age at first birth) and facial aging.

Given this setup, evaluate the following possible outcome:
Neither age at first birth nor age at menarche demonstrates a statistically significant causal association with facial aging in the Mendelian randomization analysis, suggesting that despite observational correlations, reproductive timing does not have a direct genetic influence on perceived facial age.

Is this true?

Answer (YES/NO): NO